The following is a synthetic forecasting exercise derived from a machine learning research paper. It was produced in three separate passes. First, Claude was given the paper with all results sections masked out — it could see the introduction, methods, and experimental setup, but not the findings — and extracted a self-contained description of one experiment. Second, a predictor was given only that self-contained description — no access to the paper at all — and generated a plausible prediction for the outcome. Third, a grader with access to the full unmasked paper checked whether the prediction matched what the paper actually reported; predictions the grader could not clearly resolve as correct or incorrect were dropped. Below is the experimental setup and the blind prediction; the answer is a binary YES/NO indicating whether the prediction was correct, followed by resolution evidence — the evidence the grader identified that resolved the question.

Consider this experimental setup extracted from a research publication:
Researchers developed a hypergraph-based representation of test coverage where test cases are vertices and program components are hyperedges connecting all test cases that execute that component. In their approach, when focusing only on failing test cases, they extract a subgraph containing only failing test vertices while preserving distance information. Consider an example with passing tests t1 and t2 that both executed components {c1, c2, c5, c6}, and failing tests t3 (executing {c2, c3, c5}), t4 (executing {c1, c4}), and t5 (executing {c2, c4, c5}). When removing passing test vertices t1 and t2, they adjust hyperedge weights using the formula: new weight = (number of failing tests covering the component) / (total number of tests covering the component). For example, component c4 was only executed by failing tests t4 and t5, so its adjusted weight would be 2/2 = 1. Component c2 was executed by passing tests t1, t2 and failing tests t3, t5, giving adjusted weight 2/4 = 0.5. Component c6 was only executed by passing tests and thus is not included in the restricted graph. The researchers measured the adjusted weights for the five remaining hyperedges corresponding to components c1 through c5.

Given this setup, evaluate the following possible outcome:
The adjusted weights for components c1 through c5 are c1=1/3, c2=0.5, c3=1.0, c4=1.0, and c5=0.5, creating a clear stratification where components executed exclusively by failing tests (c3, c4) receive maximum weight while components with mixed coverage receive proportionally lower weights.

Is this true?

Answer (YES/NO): YES